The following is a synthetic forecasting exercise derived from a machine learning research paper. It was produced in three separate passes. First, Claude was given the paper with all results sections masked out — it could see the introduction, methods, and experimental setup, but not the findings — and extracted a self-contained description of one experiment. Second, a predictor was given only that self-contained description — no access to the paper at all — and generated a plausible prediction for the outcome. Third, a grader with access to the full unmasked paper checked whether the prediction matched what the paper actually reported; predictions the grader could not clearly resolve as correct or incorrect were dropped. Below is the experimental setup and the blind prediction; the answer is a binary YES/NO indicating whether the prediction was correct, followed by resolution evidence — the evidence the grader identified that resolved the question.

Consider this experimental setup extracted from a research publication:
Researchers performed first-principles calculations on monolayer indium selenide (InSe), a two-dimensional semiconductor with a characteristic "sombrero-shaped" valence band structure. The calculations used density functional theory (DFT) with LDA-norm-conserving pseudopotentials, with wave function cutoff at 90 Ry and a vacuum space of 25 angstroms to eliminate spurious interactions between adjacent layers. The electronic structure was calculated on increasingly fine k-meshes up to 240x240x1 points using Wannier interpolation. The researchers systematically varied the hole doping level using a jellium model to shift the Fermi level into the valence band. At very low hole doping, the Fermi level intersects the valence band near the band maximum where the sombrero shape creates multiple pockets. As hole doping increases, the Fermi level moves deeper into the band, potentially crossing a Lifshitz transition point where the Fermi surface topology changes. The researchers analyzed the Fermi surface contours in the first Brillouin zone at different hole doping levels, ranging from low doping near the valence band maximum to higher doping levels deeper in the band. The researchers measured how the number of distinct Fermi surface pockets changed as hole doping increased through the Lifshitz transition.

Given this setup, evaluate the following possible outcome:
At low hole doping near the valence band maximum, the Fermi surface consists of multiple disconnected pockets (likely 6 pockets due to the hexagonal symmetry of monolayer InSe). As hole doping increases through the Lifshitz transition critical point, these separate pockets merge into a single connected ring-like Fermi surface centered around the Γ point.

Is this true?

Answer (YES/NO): NO